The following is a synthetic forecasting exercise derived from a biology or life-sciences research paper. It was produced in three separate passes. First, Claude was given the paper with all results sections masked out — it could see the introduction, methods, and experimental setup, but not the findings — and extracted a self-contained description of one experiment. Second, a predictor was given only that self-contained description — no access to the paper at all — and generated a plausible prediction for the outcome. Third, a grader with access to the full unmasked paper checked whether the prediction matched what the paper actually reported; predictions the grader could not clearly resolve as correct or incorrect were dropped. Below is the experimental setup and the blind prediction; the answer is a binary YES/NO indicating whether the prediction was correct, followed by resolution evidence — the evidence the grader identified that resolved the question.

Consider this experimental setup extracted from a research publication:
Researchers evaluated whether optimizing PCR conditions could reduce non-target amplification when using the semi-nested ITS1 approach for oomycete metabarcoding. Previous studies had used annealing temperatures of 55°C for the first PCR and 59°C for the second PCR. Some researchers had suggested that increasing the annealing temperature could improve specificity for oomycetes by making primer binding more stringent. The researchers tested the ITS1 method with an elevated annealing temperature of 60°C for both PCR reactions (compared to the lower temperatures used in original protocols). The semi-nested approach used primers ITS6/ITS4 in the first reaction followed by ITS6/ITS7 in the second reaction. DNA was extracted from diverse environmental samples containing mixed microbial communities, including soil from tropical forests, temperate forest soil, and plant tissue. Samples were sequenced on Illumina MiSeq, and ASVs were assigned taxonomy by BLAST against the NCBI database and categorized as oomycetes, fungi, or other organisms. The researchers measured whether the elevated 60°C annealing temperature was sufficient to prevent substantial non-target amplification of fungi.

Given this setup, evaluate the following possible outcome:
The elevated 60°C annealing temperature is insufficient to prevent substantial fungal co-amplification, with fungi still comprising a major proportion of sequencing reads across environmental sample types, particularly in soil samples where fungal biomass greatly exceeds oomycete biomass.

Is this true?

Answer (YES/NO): YES